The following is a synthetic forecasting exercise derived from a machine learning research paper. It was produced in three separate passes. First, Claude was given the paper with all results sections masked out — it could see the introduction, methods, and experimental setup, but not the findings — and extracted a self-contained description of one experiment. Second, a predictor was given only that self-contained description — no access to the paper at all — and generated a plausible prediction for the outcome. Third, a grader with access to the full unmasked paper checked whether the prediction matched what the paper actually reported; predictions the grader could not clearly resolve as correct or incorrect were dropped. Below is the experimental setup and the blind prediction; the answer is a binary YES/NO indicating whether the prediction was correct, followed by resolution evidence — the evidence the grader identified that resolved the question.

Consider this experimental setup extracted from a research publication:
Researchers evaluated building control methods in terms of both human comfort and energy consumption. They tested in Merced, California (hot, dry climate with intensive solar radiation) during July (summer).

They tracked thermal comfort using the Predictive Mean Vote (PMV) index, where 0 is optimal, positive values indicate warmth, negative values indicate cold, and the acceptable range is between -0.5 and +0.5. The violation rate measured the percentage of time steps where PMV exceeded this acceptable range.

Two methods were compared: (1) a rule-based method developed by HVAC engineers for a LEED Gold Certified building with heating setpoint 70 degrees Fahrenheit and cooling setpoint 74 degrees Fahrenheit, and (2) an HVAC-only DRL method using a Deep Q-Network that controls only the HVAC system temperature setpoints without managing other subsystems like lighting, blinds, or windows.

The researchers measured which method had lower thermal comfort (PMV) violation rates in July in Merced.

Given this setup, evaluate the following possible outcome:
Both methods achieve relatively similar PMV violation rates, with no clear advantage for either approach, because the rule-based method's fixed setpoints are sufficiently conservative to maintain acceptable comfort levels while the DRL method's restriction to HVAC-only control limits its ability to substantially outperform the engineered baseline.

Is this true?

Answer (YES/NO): NO